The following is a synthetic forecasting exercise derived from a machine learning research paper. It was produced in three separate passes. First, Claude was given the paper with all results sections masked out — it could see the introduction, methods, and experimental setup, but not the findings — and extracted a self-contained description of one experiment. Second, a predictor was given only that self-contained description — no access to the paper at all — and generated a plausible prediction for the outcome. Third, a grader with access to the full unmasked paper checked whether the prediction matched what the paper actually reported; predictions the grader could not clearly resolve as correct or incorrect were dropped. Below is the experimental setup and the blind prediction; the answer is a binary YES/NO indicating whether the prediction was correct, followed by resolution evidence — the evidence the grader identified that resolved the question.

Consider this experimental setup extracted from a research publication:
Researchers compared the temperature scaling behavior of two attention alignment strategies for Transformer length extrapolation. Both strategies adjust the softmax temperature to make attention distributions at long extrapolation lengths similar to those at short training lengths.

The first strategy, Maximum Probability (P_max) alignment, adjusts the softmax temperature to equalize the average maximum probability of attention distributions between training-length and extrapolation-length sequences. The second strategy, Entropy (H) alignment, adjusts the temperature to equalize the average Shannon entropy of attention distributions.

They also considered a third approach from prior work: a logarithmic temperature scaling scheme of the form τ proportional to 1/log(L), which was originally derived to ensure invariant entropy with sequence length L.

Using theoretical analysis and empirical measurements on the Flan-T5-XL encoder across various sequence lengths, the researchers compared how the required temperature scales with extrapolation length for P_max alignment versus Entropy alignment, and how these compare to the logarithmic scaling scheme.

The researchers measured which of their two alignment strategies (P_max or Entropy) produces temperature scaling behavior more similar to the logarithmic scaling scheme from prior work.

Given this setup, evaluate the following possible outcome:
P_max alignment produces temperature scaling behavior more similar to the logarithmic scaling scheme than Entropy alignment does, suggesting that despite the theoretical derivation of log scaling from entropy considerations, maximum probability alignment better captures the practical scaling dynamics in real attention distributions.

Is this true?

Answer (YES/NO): YES